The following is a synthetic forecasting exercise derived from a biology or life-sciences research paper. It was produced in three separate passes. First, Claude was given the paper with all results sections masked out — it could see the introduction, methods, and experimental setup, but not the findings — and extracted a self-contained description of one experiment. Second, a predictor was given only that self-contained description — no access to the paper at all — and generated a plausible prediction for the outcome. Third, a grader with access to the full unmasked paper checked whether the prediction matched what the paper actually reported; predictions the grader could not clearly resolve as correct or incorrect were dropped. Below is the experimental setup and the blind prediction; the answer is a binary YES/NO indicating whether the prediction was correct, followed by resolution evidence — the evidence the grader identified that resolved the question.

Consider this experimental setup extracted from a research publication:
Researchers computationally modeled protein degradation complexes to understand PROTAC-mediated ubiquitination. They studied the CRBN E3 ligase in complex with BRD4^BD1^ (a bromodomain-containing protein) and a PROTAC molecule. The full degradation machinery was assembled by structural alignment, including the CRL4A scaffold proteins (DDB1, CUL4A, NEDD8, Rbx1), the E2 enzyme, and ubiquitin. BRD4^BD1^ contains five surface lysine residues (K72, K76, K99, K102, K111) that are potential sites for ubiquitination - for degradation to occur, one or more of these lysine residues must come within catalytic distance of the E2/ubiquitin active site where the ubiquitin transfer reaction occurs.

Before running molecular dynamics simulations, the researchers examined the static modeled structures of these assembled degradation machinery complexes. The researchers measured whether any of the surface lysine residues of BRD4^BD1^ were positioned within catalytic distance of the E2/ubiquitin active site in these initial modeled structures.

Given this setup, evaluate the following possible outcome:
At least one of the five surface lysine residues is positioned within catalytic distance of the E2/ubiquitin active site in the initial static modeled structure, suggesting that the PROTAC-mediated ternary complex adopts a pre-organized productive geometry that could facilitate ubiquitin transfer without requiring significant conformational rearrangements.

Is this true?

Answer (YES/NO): NO